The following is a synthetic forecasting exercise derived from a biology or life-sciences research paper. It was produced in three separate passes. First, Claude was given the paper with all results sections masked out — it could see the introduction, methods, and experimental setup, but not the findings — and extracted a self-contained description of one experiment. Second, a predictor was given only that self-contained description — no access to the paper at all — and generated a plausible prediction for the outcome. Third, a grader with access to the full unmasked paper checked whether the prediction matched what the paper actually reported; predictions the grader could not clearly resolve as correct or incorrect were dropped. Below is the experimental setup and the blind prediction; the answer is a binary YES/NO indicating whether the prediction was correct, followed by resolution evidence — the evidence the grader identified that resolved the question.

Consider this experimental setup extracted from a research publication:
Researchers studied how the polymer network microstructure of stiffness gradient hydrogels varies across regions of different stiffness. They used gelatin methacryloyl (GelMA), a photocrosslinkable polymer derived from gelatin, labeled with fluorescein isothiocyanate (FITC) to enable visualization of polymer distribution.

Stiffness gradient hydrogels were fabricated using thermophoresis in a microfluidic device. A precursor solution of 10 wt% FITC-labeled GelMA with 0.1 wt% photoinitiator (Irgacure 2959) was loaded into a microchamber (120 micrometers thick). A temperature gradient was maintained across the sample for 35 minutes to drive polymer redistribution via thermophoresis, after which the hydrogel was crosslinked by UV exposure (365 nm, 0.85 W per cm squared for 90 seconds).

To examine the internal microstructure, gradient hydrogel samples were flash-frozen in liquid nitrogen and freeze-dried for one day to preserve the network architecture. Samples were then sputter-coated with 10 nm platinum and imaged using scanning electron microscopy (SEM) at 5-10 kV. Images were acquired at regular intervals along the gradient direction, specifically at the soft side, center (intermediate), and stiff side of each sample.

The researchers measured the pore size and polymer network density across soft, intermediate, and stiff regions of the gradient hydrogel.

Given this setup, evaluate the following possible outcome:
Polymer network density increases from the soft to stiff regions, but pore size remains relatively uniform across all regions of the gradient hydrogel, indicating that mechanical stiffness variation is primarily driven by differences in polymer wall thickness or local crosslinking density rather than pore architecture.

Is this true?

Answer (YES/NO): NO